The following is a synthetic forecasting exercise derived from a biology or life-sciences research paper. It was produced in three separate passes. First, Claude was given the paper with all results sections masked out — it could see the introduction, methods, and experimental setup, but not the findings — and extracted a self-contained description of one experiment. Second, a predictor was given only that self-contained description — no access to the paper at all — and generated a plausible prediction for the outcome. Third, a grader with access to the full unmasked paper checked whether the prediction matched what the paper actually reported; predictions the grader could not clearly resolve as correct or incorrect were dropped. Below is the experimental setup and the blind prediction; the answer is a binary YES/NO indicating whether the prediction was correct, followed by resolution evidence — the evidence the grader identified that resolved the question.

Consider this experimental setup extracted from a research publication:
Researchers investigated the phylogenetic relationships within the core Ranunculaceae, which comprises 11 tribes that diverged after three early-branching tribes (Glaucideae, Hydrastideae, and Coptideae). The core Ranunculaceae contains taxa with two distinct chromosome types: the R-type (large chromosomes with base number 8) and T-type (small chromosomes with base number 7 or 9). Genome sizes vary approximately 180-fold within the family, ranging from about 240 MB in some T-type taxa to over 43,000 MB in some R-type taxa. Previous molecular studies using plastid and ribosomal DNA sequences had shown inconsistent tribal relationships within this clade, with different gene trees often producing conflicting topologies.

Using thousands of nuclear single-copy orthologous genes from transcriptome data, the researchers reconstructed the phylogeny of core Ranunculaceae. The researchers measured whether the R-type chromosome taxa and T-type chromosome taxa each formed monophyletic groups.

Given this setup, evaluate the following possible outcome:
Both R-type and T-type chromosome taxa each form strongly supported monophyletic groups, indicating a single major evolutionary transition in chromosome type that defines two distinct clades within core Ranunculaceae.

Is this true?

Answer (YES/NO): YES